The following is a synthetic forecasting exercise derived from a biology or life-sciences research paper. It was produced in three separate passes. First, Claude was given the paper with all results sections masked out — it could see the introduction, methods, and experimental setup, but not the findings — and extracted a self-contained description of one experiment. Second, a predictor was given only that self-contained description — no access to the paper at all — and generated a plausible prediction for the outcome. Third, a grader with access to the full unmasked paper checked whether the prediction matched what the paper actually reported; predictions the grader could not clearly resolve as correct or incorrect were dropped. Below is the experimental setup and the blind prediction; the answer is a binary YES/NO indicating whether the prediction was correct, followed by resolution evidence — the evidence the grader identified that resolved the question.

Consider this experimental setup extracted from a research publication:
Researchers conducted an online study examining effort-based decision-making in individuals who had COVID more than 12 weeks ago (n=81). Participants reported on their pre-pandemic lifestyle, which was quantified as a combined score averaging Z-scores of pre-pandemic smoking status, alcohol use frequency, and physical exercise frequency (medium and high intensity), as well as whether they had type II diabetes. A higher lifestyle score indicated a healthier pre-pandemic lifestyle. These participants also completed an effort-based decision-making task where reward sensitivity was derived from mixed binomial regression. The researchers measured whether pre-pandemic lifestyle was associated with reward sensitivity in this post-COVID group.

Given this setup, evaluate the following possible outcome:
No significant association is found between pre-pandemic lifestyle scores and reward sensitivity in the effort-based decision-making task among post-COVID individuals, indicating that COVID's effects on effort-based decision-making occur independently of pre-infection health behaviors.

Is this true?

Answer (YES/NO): NO